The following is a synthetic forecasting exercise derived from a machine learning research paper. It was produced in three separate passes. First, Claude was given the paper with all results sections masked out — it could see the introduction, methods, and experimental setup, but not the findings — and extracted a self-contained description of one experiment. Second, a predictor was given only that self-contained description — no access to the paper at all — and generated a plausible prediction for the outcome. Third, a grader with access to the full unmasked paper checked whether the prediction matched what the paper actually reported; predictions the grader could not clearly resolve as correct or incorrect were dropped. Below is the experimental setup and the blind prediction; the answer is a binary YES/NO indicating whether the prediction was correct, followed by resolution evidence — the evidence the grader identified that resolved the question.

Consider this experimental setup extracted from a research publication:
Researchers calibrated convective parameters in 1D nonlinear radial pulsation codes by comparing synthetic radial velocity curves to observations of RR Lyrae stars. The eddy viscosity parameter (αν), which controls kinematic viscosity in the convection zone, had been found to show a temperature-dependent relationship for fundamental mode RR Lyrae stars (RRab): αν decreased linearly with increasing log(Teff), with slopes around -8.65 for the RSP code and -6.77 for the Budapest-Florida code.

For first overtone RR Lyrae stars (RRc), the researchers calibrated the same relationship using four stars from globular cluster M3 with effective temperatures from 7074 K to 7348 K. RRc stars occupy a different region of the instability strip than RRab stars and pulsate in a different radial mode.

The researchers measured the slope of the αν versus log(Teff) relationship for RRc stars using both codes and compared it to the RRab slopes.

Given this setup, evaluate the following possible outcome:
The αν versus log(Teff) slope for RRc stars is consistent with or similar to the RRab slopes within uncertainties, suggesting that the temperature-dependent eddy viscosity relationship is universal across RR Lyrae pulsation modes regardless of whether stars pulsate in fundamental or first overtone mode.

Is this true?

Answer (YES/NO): NO